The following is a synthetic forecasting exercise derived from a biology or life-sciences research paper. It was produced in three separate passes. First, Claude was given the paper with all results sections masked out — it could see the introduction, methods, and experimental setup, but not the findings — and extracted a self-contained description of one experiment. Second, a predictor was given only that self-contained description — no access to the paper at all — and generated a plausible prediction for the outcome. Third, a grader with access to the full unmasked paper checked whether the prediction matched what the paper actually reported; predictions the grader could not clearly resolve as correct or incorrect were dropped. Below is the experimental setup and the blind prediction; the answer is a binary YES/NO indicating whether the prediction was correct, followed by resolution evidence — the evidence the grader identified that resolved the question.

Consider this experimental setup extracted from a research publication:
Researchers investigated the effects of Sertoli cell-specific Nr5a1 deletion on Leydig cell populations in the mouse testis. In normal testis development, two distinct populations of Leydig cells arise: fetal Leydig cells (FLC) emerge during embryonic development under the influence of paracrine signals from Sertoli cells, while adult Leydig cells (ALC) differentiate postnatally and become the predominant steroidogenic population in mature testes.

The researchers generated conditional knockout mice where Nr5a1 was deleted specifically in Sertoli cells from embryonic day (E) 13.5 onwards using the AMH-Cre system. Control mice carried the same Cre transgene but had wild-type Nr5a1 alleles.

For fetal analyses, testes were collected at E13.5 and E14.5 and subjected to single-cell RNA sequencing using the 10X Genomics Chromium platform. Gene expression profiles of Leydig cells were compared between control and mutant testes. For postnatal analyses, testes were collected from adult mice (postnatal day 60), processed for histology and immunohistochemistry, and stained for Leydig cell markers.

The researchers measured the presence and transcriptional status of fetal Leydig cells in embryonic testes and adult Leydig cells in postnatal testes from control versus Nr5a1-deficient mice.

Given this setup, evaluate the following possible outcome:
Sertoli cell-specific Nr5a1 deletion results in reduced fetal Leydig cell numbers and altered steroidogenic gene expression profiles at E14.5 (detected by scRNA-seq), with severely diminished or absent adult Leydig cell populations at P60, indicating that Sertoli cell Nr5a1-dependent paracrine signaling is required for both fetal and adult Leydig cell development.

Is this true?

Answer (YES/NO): NO